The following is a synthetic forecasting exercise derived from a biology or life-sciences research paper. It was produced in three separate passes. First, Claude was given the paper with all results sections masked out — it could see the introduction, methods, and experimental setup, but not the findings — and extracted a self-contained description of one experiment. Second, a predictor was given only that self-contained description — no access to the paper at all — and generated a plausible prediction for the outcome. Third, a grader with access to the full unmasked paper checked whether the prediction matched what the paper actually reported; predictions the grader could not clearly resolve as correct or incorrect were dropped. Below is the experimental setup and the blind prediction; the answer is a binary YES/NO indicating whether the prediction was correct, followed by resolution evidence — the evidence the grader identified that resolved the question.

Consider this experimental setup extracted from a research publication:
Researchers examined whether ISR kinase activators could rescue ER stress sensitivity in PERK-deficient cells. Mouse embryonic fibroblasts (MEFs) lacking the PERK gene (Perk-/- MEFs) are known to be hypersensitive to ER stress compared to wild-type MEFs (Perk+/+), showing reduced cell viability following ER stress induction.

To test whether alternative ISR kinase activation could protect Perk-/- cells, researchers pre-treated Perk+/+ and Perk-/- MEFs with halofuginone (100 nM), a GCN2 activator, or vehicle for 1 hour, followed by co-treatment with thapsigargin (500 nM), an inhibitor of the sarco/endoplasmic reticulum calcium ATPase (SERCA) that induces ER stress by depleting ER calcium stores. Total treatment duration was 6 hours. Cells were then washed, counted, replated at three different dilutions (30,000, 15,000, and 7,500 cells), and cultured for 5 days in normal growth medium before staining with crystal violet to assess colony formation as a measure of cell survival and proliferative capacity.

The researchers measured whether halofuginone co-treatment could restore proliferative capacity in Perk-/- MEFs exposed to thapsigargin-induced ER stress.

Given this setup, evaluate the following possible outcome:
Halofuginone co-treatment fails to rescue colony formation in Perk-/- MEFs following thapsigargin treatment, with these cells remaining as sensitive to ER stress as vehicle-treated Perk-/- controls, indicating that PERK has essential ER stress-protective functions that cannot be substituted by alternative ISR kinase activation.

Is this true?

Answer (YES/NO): NO